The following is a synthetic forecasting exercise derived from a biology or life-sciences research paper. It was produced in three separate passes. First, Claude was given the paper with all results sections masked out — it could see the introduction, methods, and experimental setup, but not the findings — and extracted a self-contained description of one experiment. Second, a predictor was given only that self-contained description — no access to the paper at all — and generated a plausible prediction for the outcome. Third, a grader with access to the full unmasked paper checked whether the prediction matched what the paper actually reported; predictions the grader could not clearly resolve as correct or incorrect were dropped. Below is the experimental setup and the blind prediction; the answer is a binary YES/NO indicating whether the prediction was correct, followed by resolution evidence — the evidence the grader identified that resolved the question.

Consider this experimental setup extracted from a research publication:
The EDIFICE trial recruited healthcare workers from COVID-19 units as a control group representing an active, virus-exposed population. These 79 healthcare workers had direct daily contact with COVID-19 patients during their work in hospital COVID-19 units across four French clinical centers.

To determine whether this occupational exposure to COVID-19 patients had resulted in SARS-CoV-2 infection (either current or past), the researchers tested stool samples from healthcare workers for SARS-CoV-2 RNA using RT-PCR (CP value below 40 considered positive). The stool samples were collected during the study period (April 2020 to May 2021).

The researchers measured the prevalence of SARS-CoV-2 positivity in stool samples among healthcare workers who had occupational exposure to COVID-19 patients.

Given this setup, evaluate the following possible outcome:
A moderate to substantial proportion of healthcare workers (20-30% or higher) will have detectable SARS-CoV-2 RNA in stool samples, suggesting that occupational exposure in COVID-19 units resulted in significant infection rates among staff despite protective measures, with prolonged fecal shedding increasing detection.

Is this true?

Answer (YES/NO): NO